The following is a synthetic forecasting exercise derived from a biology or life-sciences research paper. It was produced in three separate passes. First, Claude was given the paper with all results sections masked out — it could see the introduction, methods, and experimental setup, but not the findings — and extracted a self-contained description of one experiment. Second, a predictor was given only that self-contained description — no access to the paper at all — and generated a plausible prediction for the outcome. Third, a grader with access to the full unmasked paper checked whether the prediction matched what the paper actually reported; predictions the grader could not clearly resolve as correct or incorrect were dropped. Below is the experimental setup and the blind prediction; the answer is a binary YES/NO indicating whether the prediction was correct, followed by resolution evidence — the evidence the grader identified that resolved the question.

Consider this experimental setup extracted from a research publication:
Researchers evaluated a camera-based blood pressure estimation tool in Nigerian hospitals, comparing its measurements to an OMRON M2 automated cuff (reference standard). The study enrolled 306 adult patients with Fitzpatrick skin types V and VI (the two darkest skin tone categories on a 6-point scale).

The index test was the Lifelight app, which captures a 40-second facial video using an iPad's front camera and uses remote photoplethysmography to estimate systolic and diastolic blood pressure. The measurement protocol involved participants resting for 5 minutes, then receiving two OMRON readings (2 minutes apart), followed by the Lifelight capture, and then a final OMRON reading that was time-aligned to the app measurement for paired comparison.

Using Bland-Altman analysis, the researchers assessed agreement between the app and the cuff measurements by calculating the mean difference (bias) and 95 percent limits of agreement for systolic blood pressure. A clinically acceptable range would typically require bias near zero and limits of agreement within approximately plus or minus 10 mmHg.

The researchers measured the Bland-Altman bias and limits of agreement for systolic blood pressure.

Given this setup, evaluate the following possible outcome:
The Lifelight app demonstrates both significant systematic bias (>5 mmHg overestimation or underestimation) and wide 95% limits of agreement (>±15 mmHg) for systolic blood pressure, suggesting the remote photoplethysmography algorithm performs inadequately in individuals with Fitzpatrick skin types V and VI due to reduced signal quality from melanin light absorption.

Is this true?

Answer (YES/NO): NO